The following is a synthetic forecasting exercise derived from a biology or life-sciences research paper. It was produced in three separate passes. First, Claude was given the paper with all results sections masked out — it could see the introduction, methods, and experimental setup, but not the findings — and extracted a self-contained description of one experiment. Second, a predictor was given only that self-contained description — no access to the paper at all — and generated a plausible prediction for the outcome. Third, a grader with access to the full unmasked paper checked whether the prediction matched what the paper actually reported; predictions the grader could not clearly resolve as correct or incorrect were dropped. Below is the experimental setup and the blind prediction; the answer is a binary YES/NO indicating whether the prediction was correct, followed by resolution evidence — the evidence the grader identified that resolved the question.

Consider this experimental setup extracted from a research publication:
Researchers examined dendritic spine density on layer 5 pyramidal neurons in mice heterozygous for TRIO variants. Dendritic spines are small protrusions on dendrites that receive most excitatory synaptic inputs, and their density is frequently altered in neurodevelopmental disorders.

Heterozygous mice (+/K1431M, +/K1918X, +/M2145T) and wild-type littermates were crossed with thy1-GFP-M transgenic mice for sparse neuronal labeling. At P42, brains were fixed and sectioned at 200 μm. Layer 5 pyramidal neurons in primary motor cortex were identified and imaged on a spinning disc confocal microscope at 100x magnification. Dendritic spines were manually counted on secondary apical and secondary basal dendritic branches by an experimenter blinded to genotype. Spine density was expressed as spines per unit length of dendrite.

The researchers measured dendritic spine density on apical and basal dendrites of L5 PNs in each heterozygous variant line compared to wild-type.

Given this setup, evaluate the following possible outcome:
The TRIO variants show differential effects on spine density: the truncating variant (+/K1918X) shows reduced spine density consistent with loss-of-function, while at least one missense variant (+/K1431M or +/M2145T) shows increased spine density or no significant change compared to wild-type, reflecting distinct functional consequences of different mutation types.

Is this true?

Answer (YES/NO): NO